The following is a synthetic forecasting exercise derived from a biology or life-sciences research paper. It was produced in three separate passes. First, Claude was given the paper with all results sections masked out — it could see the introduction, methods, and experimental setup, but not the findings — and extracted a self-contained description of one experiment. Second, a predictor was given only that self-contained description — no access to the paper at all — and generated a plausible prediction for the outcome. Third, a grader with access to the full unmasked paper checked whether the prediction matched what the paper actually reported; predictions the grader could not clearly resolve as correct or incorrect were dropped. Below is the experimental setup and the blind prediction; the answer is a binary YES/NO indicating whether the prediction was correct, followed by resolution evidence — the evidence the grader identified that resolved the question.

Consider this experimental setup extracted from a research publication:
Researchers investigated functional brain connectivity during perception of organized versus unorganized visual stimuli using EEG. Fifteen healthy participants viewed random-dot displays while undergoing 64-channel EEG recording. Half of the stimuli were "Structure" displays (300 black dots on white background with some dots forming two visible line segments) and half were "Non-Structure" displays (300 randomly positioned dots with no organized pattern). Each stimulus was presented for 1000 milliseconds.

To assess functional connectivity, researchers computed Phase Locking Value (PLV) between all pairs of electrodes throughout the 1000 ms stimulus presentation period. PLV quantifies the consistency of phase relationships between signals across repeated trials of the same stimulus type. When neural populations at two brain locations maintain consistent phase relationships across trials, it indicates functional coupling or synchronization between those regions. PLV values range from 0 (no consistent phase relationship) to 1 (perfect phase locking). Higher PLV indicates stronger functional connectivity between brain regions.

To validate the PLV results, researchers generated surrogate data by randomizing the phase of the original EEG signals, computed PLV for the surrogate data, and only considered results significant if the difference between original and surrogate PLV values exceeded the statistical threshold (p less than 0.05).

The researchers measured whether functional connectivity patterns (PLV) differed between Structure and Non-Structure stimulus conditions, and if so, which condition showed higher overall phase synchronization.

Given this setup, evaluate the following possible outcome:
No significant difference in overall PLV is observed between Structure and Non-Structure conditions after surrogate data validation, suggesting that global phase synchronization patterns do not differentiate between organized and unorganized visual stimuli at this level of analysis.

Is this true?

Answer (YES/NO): NO